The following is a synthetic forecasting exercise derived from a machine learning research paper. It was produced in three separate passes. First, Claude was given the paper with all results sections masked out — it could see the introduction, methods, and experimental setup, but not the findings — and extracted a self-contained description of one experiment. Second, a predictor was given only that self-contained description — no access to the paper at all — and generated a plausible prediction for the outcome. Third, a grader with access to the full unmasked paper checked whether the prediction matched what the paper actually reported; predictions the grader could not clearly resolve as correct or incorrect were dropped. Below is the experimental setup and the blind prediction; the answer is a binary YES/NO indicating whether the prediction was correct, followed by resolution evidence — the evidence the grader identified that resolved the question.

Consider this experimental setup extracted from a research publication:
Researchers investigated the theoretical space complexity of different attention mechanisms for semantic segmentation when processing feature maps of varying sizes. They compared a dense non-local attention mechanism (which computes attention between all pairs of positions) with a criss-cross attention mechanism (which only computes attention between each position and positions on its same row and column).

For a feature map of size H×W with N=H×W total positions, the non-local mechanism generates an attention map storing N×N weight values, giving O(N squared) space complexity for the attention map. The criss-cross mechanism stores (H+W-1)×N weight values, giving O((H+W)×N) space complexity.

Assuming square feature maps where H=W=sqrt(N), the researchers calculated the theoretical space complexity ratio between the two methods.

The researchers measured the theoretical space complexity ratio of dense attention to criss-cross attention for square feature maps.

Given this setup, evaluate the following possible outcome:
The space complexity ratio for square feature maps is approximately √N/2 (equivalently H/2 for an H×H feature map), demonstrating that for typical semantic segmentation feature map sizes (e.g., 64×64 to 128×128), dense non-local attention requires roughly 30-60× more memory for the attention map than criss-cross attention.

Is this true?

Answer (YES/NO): NO